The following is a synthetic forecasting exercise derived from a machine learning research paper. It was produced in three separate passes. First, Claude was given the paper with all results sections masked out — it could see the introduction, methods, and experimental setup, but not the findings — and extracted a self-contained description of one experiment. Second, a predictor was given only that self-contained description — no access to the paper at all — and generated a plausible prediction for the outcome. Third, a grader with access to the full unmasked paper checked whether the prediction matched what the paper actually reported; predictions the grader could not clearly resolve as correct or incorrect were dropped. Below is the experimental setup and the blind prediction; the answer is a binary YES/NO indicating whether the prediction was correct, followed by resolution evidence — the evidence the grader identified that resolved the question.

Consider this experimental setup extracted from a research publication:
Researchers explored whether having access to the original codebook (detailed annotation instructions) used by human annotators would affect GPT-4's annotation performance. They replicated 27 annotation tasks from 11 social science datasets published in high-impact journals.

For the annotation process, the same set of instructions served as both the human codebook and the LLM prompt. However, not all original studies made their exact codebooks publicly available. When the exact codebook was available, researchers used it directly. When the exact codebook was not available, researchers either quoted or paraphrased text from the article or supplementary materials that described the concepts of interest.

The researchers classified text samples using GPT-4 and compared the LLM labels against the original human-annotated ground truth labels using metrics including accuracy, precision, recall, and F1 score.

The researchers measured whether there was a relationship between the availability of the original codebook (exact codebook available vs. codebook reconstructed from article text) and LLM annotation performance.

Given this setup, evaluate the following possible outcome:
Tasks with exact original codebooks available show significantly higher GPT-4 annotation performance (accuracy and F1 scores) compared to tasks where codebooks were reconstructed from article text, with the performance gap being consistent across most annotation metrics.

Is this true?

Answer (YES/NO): NO